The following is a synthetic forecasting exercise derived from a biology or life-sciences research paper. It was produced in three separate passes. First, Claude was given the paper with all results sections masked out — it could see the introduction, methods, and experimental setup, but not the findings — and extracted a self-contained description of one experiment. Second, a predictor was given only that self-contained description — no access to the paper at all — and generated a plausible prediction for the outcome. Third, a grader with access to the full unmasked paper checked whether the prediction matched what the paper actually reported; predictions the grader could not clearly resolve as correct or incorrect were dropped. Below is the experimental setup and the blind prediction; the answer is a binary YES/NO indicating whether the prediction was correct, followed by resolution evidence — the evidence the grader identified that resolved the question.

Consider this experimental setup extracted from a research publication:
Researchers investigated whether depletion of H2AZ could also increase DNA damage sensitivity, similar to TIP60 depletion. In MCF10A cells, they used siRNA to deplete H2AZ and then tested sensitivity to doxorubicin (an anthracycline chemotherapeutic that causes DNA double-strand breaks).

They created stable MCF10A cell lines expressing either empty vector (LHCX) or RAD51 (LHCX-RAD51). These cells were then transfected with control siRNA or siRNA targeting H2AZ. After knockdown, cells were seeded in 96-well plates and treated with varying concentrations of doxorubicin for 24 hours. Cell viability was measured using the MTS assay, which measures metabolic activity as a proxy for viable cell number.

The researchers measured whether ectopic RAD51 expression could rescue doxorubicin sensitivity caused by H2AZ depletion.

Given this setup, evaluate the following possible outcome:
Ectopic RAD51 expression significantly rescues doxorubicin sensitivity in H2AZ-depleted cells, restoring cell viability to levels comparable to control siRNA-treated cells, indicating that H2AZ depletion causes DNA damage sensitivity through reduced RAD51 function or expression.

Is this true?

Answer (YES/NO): NO